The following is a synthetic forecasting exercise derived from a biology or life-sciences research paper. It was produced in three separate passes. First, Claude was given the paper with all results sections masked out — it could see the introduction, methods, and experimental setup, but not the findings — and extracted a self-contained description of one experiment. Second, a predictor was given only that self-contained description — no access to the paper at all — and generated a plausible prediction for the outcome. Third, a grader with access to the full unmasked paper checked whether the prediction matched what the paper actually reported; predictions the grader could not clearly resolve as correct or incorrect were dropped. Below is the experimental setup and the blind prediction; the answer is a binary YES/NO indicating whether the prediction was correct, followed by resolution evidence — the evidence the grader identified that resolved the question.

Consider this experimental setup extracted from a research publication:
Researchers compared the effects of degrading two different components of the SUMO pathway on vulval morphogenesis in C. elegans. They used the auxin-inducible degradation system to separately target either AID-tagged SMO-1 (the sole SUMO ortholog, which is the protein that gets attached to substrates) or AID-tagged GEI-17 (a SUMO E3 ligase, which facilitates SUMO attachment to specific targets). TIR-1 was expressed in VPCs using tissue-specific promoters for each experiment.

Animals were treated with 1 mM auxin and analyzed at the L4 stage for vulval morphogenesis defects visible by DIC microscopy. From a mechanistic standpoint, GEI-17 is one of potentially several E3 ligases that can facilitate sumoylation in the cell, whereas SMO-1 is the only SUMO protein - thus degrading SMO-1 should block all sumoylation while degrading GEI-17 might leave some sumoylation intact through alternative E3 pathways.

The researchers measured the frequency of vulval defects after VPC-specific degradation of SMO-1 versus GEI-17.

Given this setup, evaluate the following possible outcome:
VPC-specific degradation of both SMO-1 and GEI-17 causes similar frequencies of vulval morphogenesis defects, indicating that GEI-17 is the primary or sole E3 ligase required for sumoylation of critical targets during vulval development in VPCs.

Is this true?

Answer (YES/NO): NO